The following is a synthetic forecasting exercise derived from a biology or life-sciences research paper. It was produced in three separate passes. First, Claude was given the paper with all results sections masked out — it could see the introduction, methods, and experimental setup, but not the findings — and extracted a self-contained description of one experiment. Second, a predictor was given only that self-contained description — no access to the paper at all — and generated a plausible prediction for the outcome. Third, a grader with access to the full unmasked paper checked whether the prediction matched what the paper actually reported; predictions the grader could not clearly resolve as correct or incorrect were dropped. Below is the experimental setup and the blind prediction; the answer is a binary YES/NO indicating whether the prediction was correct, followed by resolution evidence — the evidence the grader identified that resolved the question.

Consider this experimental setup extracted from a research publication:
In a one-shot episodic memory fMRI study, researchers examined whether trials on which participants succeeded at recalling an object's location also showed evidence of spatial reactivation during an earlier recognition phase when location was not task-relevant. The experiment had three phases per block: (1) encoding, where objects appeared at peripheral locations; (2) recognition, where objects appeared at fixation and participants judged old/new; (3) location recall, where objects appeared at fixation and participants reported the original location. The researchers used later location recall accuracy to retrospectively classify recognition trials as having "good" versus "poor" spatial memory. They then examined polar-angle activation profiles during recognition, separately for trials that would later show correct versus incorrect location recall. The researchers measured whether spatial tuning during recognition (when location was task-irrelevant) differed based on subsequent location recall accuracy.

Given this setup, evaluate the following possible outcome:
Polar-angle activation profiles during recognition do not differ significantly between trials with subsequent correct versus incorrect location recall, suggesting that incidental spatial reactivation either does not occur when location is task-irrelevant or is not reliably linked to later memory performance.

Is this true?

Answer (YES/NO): NO